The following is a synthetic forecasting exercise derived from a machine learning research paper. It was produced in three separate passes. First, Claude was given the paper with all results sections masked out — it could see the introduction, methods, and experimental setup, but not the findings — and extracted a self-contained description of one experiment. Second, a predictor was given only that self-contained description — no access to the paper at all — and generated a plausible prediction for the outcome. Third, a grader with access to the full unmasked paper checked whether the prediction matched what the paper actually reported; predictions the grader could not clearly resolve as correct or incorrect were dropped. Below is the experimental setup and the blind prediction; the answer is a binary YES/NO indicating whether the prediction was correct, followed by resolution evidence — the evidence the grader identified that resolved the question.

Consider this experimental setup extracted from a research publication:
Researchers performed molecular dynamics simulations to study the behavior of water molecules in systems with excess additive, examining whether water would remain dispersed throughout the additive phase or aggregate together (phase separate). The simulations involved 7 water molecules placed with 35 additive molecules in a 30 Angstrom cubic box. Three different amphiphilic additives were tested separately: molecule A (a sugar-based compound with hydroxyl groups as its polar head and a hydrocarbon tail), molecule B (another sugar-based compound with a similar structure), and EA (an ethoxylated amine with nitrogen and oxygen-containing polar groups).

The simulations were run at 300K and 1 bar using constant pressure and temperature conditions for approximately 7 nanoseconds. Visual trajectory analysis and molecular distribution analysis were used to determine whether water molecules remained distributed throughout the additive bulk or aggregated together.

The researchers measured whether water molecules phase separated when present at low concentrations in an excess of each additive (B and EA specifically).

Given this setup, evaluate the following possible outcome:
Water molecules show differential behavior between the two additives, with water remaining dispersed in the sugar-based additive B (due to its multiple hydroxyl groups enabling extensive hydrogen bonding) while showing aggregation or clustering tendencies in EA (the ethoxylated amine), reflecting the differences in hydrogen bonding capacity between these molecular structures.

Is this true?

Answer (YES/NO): NO